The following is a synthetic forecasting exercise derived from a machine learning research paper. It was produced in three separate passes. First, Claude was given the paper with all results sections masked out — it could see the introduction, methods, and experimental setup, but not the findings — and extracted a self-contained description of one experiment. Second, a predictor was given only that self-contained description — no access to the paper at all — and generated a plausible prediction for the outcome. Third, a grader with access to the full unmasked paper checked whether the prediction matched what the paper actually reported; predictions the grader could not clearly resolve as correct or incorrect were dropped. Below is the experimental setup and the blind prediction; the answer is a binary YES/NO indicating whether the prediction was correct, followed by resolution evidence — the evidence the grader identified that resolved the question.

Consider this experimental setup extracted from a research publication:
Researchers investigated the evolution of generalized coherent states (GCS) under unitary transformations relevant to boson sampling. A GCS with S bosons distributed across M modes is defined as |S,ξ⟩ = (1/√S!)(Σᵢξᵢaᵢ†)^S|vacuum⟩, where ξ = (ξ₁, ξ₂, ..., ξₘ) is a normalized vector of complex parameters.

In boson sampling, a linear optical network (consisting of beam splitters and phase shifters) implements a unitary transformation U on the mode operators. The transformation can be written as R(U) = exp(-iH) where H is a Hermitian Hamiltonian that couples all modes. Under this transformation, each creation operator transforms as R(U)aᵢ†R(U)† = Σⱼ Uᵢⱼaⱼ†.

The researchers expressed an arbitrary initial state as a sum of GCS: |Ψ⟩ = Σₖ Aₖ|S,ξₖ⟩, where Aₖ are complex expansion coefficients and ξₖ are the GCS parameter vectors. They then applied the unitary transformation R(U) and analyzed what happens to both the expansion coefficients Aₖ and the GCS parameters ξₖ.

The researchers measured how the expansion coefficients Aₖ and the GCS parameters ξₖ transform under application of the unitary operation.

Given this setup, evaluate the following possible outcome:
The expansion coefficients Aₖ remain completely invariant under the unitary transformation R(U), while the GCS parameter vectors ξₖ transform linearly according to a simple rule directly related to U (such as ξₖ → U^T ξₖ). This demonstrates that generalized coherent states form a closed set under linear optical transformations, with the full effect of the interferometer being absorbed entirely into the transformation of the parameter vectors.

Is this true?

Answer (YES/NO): YES